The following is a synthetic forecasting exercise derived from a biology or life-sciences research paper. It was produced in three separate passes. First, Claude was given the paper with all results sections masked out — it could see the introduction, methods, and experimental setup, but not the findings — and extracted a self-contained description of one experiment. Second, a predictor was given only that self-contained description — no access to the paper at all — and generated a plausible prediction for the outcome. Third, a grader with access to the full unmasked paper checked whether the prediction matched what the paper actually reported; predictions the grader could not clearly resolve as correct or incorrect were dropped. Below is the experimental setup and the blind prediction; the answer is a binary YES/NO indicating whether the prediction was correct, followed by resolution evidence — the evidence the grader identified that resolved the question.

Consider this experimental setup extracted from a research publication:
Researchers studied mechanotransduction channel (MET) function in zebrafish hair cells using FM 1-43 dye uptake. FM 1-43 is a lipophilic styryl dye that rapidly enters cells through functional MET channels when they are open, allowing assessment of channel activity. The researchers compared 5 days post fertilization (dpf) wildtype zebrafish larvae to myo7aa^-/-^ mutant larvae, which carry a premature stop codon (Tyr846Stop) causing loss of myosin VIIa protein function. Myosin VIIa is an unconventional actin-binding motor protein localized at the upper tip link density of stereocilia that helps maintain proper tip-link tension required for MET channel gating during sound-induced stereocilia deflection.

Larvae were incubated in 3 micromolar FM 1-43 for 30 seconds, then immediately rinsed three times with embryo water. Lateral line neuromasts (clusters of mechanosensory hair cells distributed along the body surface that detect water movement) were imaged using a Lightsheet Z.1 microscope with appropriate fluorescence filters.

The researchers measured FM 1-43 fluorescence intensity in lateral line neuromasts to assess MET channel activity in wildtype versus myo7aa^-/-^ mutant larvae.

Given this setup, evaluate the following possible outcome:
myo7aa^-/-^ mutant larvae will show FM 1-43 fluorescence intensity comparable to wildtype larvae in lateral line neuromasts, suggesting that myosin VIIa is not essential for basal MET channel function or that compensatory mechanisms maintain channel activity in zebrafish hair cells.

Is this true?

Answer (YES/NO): NO